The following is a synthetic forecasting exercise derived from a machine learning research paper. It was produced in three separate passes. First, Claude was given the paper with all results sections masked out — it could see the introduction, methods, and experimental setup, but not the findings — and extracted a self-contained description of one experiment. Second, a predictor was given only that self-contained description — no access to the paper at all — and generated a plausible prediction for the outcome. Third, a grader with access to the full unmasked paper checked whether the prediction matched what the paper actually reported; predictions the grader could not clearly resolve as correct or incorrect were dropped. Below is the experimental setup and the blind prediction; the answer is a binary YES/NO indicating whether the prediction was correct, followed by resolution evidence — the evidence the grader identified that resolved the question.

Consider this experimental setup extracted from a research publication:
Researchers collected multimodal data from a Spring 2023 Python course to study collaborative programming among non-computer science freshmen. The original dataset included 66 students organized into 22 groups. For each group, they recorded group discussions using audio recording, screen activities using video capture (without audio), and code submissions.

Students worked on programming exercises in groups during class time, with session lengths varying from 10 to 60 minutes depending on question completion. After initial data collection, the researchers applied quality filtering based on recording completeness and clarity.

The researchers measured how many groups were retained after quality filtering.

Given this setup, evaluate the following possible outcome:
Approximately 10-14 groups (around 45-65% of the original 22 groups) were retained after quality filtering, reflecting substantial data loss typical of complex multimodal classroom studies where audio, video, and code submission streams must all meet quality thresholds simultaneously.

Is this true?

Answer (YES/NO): NO